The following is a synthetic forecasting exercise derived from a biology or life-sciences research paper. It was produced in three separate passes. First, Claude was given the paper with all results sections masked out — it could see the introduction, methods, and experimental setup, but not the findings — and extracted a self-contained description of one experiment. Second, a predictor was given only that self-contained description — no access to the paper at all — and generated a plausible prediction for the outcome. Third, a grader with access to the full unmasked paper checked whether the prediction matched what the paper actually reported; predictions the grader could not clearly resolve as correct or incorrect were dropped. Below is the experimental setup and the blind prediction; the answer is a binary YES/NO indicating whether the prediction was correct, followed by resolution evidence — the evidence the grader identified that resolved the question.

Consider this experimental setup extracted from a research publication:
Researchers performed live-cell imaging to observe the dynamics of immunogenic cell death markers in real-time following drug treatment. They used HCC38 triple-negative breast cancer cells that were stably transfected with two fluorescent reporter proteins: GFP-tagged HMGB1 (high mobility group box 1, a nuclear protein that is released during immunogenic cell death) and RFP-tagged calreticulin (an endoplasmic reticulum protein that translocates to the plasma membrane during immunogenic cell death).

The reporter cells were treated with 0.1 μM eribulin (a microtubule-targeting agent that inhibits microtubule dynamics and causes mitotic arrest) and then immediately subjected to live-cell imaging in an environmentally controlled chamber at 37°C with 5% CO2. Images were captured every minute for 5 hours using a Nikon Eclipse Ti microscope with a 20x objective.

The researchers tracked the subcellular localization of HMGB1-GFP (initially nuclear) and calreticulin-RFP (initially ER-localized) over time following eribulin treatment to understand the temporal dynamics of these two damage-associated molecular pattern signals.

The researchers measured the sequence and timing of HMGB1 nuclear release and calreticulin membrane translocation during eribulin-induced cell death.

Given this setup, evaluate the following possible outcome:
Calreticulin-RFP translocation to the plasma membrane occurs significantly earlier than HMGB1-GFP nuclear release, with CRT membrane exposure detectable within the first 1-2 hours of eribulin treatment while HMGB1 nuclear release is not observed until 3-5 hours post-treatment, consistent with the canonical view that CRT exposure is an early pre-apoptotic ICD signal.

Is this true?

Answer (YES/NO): NO